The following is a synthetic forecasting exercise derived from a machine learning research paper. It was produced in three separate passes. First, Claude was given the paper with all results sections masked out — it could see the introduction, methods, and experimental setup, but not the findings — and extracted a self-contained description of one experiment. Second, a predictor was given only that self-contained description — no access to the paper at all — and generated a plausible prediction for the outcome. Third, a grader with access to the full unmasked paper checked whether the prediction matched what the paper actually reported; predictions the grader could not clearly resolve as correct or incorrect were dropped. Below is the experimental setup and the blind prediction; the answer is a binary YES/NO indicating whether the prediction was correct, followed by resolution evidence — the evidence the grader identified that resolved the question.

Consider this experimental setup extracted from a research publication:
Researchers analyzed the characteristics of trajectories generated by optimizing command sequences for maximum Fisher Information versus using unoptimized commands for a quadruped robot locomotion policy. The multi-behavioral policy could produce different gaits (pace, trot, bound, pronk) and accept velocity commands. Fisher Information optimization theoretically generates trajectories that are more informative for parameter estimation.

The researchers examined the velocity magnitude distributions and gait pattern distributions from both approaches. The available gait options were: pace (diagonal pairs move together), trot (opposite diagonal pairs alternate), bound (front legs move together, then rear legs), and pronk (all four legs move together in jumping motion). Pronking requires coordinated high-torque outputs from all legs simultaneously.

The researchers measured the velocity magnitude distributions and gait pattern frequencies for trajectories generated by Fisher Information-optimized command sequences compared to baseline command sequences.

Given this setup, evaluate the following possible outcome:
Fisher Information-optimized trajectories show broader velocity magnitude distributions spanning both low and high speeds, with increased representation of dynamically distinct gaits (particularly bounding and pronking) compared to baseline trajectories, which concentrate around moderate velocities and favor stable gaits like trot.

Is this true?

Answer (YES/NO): NO